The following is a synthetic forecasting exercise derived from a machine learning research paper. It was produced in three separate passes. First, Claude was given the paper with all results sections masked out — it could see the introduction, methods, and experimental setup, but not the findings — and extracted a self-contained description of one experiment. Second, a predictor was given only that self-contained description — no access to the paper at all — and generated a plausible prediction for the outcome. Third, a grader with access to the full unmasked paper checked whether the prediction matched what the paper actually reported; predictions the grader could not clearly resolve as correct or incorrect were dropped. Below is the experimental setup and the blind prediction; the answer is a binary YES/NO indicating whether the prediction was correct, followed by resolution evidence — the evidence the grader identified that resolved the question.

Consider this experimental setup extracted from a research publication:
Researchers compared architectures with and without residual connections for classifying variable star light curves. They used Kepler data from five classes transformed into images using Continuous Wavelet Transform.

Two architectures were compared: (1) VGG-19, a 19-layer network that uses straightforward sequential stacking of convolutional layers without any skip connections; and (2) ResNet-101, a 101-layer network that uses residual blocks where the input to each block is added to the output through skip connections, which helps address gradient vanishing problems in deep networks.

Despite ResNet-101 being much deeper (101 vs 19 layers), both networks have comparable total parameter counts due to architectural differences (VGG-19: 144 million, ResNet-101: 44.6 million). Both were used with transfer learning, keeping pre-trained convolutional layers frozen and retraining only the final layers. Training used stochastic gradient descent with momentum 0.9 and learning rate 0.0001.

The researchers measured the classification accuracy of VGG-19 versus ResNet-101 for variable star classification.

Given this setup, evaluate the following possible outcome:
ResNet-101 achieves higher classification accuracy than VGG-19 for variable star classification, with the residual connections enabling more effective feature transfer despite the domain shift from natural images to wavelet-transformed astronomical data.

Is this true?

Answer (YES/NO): NO